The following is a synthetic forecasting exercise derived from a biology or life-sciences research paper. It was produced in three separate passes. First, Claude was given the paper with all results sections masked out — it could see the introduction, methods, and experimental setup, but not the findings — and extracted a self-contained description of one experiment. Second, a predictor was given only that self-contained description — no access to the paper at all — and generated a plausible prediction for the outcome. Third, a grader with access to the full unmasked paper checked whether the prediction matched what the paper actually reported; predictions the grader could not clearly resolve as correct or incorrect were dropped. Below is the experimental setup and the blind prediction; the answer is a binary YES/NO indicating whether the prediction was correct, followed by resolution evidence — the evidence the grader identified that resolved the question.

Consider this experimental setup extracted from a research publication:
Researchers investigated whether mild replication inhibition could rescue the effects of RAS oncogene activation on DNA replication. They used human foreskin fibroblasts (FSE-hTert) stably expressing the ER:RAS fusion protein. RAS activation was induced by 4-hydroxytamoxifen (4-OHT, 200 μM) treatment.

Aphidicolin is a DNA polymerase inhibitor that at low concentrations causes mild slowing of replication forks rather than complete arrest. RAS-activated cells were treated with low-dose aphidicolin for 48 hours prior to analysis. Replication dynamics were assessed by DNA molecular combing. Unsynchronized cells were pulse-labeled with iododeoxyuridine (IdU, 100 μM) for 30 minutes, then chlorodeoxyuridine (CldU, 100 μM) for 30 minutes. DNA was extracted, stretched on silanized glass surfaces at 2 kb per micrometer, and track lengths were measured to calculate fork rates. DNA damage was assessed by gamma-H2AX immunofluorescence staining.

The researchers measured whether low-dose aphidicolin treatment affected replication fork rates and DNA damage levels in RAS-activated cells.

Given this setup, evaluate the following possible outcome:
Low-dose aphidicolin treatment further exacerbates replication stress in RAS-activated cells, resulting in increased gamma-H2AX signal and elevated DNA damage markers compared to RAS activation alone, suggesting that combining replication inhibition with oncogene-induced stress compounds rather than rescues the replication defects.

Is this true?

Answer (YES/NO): NO